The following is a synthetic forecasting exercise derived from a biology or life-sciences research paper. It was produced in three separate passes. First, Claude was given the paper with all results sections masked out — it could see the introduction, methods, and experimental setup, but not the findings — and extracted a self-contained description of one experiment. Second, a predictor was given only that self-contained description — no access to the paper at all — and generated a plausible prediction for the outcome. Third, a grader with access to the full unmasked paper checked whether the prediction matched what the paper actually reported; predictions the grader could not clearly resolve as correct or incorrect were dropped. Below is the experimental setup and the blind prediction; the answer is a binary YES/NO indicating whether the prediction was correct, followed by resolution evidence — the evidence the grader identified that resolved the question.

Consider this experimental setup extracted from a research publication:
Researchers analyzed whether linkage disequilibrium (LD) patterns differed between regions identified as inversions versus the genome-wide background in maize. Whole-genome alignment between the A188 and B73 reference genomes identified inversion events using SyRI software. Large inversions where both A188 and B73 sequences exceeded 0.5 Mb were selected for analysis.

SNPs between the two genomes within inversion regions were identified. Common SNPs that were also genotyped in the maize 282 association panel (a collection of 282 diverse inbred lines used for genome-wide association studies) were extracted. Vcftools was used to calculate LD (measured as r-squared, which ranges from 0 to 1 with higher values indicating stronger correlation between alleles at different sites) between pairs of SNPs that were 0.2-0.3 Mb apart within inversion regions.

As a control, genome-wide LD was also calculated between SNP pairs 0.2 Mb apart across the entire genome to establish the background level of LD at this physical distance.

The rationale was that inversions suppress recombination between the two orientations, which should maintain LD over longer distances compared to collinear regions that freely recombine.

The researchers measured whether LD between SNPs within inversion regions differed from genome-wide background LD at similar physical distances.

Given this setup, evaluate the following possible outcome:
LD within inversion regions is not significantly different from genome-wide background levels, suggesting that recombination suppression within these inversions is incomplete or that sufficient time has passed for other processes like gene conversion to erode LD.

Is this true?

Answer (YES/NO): NO